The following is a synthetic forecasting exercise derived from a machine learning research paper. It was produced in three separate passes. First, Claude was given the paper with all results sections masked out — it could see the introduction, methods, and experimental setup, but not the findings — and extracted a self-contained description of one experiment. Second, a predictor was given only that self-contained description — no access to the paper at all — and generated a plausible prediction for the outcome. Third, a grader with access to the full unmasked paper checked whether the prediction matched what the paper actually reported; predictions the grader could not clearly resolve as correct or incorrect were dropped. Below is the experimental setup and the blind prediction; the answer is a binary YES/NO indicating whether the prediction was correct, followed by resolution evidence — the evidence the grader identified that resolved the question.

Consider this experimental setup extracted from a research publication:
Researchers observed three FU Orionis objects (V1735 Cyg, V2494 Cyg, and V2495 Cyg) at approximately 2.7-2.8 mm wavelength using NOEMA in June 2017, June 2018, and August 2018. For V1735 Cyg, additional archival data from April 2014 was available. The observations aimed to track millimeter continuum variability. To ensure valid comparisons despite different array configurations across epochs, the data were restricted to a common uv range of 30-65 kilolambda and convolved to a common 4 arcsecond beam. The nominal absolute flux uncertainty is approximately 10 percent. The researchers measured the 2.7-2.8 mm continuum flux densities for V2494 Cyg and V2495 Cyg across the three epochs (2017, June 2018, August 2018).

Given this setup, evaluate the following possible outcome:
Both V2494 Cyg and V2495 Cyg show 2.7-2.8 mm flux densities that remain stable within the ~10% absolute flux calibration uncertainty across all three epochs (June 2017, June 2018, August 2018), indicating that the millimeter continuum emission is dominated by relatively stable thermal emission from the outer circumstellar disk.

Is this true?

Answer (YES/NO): YES